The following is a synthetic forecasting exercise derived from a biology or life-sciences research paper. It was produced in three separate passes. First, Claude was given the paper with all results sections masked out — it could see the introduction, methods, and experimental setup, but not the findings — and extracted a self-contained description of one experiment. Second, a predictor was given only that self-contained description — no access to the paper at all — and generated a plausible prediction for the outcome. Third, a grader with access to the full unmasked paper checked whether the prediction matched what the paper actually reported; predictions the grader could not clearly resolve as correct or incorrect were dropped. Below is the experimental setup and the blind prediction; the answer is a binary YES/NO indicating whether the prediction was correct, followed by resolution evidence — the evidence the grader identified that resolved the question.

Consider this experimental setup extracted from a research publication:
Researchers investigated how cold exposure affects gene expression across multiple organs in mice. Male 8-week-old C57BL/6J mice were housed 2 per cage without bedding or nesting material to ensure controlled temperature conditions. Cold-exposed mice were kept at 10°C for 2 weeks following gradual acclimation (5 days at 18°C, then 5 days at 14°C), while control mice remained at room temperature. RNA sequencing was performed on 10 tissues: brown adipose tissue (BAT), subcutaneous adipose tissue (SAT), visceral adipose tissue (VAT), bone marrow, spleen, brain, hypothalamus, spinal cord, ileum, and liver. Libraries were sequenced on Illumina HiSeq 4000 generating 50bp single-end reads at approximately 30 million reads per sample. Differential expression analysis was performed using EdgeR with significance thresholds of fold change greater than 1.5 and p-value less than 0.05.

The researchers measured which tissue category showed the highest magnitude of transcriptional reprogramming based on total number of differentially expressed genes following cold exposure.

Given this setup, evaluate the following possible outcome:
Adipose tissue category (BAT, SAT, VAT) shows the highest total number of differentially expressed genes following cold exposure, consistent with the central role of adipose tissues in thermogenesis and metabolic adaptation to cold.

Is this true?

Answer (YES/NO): YES